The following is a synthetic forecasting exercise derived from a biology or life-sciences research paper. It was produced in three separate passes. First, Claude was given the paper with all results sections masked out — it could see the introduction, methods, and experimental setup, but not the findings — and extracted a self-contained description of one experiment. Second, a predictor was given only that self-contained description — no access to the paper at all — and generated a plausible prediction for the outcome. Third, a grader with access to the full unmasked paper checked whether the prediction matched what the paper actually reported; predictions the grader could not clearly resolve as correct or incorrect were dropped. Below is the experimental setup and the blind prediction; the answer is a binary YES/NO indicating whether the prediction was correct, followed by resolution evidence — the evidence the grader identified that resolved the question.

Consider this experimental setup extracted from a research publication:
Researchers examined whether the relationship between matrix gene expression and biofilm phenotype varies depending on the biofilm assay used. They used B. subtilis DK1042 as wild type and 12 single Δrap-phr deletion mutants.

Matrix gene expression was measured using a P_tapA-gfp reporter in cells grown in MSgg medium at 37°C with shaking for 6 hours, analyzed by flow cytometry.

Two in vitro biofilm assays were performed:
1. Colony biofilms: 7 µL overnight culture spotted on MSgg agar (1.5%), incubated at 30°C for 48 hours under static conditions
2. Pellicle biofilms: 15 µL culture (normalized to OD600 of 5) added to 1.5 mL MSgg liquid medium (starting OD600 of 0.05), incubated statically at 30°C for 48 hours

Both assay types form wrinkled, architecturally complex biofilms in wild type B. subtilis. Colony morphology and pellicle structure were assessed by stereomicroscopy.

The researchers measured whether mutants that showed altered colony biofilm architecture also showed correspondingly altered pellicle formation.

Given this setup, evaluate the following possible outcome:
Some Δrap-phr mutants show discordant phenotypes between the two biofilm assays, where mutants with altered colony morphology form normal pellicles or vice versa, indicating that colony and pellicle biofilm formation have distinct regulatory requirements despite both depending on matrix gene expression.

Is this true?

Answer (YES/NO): YES